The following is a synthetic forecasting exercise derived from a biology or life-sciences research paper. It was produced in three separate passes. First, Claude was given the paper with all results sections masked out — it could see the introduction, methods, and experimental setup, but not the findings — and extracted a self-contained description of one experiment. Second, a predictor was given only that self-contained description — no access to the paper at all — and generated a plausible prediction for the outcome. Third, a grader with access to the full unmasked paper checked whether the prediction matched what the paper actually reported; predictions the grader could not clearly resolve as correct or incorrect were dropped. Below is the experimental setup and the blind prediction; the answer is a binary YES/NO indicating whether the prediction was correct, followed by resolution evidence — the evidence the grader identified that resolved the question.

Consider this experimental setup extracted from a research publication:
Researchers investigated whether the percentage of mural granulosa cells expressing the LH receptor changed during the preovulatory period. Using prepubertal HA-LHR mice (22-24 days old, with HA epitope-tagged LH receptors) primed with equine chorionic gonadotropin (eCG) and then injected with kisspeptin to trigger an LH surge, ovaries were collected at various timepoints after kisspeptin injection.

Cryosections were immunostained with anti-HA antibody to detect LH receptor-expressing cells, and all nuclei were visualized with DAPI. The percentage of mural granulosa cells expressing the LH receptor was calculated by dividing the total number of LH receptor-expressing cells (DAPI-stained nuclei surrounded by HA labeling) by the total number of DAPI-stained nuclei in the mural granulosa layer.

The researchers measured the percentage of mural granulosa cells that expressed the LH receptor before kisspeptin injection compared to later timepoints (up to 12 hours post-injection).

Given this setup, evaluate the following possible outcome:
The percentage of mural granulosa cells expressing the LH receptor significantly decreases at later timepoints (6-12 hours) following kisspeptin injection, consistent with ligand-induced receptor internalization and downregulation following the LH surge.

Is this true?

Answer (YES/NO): NO